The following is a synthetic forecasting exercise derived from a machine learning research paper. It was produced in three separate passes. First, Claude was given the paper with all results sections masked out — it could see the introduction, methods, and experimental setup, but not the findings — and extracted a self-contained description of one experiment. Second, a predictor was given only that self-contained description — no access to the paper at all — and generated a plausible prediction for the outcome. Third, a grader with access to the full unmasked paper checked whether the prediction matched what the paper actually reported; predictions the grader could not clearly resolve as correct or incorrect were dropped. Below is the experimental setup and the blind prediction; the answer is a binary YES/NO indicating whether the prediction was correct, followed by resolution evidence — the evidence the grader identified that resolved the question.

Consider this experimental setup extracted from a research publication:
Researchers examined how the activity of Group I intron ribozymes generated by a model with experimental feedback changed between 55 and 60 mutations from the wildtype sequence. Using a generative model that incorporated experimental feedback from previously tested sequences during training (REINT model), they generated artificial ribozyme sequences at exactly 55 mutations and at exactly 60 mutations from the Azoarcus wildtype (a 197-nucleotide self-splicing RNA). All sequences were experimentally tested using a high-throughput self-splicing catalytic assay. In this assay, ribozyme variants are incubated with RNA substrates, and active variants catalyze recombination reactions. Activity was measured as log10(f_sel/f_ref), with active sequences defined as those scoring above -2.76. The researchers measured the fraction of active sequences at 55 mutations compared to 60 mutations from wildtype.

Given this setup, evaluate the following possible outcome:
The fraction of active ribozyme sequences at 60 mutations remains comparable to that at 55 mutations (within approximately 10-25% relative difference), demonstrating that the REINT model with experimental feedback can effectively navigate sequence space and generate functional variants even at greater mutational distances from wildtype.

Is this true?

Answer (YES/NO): NO